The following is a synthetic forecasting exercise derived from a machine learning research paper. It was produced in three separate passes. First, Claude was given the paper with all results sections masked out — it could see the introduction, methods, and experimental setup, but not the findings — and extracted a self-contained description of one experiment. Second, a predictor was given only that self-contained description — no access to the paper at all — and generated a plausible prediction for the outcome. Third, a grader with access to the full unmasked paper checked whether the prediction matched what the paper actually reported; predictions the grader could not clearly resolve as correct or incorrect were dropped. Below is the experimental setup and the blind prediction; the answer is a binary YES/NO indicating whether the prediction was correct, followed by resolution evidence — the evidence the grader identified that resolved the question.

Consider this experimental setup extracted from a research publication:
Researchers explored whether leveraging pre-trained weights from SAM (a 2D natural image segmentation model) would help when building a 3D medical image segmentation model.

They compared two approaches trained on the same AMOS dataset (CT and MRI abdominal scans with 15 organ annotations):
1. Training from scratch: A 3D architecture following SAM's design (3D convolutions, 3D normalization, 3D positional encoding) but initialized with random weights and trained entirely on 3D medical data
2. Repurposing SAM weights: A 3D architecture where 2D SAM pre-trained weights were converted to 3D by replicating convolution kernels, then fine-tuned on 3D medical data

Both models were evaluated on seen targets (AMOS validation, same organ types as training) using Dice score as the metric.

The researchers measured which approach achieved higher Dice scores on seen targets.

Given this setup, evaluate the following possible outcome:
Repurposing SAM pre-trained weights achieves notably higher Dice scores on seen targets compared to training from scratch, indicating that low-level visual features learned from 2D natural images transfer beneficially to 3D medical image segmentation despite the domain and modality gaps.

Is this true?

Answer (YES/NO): YES